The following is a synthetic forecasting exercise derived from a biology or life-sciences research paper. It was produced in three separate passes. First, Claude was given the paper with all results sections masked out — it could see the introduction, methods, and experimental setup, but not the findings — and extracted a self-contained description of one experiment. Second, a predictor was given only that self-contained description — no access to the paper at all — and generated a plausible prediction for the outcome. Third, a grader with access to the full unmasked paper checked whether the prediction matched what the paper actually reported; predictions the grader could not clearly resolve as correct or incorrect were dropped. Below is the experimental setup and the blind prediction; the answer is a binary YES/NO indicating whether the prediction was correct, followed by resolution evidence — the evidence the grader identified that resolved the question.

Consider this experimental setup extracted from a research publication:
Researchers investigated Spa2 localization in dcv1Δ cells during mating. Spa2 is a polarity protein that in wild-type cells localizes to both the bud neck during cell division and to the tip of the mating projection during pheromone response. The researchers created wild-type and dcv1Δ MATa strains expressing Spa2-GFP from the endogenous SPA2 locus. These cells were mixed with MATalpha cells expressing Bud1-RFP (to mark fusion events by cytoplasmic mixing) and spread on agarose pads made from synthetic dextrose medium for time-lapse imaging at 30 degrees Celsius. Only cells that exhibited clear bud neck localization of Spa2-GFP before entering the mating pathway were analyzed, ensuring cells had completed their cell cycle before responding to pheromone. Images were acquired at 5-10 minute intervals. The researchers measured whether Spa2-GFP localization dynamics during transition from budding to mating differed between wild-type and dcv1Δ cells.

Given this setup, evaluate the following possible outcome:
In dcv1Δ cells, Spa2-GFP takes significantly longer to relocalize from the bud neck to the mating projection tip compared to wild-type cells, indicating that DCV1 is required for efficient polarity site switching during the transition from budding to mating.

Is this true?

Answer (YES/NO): YES